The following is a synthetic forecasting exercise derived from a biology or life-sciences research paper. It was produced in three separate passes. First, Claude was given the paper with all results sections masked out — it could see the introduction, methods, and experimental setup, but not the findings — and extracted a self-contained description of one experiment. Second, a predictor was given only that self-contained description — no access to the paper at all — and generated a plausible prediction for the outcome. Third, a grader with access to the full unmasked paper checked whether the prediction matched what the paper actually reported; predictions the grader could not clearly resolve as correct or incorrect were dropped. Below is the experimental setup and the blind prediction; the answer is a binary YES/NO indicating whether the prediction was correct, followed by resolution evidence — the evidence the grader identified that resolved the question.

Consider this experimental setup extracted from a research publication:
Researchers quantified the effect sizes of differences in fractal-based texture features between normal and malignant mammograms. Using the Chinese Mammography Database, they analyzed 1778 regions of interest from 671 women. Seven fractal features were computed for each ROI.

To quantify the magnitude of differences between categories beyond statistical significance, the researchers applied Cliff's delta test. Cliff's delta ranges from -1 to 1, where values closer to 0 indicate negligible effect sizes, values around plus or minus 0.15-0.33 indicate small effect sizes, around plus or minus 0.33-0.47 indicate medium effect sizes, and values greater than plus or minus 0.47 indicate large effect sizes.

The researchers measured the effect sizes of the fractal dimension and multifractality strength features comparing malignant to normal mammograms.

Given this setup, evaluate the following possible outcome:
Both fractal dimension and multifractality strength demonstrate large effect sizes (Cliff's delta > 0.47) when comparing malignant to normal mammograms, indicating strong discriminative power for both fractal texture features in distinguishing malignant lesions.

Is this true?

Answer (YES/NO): NO